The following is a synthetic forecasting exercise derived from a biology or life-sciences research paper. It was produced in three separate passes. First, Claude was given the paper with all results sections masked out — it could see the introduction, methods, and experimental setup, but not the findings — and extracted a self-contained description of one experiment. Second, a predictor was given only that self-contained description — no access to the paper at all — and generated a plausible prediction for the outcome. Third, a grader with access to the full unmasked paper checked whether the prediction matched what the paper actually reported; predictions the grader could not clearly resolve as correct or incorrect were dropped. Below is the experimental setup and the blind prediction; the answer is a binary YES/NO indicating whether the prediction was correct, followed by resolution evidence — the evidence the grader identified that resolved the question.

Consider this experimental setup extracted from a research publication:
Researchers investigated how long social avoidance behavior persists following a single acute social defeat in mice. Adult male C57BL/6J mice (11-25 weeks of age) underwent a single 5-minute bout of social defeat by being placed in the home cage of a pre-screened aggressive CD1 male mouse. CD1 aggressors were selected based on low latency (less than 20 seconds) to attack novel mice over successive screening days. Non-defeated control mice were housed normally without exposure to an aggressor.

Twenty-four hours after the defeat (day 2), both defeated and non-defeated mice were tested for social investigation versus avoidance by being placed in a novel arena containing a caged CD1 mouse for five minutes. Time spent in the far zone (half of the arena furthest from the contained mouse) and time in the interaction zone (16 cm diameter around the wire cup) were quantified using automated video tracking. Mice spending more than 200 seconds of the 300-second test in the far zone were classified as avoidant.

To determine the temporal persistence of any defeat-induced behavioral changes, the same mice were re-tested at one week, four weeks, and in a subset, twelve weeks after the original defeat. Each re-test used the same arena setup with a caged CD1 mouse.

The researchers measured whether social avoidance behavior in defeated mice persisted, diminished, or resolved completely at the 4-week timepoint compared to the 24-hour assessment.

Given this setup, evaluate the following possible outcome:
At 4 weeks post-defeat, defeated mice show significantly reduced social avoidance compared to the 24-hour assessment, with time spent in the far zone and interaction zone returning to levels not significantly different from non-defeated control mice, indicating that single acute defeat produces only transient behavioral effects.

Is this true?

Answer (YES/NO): NO